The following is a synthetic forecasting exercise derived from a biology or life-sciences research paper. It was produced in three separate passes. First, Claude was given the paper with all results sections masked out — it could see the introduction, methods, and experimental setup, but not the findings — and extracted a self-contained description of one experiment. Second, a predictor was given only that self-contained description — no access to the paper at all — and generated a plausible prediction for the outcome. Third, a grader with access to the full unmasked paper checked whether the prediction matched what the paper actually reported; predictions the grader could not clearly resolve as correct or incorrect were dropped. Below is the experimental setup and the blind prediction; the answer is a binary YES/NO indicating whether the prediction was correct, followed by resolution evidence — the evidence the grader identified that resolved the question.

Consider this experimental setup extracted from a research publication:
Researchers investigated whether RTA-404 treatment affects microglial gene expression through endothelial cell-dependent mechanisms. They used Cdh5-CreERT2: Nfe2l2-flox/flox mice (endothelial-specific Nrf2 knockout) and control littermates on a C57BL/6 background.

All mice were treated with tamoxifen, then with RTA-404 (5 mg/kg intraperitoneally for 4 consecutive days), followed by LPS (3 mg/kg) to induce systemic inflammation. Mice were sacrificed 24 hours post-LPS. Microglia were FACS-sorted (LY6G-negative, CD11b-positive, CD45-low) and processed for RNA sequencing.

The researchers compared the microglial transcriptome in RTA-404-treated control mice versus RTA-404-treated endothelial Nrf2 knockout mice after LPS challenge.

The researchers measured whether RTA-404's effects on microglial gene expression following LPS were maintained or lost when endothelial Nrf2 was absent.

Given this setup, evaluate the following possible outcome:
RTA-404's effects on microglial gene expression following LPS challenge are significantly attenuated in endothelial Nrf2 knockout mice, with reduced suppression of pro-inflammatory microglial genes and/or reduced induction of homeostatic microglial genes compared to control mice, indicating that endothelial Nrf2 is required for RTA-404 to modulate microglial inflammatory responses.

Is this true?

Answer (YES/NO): YES